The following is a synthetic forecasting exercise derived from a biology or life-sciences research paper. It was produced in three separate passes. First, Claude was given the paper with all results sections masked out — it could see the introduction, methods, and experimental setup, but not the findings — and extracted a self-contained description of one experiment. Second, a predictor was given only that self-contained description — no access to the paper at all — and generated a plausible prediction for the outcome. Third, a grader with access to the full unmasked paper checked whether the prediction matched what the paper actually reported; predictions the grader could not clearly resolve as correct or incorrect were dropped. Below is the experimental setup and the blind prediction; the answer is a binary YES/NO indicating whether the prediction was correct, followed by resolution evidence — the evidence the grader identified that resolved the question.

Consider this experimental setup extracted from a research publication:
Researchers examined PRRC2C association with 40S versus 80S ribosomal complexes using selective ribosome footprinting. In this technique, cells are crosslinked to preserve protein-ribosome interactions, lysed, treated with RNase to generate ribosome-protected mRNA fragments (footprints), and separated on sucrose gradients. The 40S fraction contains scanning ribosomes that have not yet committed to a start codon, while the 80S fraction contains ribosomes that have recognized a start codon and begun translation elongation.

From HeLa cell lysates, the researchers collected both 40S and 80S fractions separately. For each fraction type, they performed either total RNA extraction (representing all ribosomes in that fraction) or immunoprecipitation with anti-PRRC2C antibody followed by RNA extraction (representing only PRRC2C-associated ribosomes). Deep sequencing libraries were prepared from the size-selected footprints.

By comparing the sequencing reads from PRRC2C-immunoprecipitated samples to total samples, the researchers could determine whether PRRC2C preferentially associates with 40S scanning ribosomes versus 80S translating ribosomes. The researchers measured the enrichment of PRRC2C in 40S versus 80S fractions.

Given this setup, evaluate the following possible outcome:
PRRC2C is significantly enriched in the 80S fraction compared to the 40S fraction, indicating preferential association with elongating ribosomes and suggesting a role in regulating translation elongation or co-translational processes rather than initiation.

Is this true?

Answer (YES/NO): NO